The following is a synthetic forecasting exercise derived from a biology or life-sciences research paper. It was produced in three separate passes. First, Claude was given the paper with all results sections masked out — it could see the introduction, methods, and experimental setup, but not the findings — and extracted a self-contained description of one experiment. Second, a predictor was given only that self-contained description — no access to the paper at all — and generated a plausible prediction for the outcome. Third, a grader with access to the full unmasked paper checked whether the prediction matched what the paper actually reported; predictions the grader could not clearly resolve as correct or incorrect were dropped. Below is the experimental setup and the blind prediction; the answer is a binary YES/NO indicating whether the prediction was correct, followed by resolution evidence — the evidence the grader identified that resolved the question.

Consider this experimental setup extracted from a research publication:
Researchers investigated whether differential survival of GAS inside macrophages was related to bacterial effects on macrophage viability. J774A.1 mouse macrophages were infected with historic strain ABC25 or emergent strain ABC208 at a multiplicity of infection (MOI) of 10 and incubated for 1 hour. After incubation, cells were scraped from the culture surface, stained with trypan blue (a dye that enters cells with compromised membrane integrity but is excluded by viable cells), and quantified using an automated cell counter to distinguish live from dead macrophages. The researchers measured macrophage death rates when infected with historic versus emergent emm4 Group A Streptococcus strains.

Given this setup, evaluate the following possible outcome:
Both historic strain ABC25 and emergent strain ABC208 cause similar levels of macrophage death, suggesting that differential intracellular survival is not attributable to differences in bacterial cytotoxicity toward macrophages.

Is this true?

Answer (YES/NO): NO